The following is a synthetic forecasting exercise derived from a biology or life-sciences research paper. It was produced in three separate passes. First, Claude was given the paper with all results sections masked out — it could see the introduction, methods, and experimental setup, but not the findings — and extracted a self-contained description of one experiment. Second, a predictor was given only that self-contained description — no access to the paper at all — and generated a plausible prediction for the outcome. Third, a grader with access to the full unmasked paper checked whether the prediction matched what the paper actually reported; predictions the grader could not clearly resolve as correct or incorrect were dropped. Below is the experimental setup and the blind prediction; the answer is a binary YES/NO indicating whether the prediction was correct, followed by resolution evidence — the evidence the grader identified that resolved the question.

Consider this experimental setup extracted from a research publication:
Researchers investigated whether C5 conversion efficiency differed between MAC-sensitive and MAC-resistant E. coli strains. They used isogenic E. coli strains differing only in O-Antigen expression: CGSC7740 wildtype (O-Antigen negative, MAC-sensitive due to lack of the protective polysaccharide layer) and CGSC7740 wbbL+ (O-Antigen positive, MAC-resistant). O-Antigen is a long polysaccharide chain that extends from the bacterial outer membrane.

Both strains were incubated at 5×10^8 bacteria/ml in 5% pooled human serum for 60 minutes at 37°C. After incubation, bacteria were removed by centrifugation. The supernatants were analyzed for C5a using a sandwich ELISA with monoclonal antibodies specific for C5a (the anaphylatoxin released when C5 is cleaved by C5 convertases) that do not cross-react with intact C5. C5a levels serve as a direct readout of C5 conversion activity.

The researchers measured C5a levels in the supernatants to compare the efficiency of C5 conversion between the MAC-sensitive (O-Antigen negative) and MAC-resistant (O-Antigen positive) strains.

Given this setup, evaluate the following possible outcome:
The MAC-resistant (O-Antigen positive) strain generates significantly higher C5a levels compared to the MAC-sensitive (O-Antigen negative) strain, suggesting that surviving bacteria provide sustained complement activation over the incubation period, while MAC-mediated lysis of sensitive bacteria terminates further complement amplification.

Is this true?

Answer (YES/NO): YES